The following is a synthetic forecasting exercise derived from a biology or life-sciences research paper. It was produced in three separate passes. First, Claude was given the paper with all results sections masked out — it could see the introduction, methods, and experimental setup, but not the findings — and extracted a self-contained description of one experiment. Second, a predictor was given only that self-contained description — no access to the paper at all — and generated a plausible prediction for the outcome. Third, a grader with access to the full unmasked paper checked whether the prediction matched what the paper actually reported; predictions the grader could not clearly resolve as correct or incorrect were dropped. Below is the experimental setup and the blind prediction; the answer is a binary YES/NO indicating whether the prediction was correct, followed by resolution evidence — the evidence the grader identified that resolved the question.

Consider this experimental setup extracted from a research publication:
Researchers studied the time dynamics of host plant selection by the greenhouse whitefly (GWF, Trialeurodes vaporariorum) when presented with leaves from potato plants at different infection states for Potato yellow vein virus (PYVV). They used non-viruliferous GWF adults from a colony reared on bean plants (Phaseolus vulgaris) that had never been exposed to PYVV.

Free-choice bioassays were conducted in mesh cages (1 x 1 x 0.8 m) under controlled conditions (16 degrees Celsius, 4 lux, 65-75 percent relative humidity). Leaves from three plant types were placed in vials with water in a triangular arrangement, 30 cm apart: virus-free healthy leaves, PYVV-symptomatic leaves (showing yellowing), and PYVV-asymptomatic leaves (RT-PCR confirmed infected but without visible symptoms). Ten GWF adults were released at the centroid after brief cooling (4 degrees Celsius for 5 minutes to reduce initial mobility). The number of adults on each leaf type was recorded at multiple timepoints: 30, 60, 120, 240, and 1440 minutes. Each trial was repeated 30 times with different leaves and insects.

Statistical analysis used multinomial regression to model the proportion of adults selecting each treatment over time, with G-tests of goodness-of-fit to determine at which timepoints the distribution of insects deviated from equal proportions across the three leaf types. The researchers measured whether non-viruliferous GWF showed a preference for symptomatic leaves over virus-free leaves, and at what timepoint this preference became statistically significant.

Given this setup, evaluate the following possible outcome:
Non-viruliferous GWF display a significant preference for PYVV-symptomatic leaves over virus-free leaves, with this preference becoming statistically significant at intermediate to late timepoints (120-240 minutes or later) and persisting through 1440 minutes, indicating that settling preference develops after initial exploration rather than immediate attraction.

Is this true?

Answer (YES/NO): NO